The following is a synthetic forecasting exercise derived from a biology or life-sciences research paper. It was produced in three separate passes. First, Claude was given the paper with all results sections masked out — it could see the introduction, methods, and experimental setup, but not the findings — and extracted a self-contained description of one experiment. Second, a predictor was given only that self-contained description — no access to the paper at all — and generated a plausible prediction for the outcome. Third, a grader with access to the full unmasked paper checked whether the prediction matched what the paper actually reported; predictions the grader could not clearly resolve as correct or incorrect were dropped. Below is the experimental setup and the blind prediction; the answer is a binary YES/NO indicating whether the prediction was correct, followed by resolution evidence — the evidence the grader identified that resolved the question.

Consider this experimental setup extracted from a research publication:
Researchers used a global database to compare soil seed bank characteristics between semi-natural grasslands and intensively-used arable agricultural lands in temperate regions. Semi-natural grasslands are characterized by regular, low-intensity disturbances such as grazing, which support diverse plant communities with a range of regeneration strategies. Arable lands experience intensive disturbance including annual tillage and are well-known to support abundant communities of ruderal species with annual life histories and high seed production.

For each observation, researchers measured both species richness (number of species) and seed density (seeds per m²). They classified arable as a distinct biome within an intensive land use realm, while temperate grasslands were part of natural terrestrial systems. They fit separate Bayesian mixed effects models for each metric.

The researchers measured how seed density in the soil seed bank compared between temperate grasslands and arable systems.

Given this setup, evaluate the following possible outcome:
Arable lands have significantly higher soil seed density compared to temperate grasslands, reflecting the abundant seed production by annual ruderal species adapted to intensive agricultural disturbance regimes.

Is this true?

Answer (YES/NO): YES